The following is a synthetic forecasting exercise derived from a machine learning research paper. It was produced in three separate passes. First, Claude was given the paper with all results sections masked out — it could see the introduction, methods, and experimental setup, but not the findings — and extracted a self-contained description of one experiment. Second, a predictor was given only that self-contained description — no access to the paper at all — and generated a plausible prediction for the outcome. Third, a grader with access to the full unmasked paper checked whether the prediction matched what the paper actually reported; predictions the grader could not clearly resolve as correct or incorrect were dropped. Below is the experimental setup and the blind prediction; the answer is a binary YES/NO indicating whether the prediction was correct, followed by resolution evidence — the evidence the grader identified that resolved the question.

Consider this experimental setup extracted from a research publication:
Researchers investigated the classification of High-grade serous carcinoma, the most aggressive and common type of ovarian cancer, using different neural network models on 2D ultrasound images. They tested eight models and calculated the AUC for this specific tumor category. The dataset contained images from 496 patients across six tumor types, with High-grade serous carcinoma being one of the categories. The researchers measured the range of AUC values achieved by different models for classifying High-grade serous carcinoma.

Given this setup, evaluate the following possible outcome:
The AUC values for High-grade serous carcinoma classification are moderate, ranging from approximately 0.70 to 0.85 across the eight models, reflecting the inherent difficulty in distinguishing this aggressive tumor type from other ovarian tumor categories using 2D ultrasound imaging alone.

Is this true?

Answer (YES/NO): NO